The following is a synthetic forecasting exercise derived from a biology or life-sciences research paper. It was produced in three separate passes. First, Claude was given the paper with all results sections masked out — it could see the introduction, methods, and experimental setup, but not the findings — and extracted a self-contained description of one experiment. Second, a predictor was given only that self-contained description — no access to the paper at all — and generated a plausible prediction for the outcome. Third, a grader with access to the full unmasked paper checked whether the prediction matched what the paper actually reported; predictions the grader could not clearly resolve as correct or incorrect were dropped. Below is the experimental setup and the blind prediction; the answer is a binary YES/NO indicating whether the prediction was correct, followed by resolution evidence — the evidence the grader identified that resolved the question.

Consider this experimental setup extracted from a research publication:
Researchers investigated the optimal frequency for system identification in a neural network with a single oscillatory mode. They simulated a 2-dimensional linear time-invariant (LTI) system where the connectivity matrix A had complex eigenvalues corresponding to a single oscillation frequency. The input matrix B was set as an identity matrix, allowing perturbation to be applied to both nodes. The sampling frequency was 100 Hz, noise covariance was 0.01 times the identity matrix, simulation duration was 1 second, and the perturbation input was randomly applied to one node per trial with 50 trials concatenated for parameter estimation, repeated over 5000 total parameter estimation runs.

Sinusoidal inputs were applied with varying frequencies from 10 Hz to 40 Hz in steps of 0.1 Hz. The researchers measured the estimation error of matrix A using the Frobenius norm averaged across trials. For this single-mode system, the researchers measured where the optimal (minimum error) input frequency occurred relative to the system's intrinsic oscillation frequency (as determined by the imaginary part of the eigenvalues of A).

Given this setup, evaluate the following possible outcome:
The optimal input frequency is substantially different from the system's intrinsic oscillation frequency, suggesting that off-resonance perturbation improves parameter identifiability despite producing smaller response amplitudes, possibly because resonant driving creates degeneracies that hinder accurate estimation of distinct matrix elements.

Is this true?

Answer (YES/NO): NO